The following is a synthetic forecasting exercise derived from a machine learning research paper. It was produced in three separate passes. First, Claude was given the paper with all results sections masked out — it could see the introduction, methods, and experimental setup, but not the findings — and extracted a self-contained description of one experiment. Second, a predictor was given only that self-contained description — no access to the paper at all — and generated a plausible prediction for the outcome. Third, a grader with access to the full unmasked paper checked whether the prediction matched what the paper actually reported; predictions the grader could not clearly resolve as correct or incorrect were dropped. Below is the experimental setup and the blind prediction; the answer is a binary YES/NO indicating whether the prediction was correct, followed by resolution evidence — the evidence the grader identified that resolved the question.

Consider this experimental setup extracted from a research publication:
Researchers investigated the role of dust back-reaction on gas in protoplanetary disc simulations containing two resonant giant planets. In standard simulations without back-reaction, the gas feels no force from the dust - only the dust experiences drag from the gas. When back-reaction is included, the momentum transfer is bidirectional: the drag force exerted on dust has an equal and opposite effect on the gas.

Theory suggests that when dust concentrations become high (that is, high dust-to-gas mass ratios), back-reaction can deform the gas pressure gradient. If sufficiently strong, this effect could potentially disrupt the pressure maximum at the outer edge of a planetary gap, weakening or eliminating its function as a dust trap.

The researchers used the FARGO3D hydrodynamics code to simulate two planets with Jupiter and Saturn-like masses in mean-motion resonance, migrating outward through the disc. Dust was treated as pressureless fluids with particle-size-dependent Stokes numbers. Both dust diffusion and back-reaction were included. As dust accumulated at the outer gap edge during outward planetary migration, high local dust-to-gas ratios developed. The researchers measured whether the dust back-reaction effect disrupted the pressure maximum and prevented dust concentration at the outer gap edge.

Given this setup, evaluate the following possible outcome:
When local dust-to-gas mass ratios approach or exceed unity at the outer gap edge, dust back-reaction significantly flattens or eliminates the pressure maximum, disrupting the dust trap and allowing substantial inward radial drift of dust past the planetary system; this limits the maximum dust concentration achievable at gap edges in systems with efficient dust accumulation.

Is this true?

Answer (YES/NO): NO